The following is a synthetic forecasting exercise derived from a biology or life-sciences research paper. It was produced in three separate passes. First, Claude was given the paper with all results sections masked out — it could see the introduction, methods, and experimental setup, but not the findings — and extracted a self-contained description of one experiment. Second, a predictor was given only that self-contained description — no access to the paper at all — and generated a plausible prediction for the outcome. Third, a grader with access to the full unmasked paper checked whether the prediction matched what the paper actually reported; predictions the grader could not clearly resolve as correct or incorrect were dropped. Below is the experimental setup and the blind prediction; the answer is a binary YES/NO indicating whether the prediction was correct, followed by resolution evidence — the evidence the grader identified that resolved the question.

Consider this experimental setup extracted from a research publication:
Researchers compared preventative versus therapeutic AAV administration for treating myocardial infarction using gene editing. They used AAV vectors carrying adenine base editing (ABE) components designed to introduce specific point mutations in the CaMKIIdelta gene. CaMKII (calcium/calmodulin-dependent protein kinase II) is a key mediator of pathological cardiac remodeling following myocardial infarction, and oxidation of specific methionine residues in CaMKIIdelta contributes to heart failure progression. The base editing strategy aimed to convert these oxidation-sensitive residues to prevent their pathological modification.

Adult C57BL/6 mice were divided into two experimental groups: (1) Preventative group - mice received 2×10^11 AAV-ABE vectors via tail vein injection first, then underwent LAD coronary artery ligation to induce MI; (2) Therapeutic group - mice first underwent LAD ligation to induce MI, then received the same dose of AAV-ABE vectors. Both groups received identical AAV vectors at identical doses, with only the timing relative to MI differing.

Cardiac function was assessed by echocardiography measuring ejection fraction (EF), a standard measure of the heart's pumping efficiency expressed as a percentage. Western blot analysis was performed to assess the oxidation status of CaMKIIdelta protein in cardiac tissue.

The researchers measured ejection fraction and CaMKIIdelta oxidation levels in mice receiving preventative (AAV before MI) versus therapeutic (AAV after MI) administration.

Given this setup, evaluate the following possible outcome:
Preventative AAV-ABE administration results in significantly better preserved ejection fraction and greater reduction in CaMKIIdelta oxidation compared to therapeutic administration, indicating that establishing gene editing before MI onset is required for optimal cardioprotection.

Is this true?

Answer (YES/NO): NO